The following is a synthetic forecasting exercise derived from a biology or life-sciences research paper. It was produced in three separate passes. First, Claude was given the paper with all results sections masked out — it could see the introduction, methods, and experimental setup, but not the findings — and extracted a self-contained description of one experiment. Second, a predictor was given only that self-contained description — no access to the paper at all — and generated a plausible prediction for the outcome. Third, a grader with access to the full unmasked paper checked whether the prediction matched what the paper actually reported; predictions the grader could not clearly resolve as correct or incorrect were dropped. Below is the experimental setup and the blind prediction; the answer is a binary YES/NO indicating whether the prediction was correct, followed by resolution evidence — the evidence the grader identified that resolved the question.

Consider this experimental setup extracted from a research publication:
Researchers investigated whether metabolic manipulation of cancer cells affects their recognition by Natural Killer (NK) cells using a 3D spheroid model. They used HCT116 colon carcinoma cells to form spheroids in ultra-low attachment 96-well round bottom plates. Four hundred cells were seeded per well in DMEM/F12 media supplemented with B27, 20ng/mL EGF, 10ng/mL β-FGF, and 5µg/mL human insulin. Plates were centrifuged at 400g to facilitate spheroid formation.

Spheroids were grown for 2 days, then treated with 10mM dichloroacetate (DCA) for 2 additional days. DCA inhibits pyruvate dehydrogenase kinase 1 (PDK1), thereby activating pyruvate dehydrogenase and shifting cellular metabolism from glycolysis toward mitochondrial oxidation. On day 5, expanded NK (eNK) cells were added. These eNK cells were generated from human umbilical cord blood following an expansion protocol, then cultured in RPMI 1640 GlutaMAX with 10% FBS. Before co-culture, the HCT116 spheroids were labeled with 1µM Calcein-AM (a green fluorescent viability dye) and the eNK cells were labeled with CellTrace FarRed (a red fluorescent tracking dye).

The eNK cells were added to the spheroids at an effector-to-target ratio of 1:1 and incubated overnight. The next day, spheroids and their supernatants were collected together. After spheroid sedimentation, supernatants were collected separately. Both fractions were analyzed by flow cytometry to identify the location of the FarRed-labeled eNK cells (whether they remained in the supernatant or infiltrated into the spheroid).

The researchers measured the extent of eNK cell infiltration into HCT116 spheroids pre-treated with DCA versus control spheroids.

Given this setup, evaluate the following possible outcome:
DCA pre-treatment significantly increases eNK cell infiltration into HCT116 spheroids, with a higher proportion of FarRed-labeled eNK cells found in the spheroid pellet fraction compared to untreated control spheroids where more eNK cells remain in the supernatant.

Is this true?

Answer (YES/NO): YES